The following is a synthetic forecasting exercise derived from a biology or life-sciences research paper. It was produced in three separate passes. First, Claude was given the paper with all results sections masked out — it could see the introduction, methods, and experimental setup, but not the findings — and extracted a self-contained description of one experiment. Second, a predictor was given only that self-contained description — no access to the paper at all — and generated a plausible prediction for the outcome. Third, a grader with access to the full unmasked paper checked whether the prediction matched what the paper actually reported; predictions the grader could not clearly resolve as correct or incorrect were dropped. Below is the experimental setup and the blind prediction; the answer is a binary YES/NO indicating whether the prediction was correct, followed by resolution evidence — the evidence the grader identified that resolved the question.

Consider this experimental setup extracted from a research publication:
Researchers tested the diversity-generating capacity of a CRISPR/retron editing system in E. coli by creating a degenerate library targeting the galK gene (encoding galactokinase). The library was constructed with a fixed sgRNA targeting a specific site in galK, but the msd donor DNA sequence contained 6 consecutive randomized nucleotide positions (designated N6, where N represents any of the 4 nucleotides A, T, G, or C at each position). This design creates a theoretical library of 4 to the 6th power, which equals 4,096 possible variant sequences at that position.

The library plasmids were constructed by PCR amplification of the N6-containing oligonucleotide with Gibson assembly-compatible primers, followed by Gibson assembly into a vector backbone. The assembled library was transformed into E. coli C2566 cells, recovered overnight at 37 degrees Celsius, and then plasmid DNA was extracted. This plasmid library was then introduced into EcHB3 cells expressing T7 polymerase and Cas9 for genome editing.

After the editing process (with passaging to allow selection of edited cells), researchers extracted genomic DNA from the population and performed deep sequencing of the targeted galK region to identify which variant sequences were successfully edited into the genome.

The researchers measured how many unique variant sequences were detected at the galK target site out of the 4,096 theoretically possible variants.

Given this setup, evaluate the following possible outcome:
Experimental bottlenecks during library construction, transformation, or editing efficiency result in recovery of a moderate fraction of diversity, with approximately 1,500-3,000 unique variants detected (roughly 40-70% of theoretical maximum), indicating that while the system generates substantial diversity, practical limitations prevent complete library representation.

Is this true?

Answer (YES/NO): YES